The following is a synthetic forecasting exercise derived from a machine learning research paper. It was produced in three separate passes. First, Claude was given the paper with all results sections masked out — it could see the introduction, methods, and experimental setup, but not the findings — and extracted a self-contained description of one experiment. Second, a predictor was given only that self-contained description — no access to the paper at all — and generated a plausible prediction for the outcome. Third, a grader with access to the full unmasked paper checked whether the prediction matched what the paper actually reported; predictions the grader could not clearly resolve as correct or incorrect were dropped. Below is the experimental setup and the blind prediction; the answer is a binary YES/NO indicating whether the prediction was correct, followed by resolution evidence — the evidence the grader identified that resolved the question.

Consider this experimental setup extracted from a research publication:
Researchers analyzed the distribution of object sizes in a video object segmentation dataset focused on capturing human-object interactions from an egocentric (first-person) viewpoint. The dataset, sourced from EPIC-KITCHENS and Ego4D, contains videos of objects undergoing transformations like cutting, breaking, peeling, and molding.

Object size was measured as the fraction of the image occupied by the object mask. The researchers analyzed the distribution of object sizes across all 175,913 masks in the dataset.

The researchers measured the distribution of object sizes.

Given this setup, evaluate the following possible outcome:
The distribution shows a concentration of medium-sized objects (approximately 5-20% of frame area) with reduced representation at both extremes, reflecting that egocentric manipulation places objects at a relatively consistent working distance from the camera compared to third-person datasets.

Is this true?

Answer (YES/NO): NO